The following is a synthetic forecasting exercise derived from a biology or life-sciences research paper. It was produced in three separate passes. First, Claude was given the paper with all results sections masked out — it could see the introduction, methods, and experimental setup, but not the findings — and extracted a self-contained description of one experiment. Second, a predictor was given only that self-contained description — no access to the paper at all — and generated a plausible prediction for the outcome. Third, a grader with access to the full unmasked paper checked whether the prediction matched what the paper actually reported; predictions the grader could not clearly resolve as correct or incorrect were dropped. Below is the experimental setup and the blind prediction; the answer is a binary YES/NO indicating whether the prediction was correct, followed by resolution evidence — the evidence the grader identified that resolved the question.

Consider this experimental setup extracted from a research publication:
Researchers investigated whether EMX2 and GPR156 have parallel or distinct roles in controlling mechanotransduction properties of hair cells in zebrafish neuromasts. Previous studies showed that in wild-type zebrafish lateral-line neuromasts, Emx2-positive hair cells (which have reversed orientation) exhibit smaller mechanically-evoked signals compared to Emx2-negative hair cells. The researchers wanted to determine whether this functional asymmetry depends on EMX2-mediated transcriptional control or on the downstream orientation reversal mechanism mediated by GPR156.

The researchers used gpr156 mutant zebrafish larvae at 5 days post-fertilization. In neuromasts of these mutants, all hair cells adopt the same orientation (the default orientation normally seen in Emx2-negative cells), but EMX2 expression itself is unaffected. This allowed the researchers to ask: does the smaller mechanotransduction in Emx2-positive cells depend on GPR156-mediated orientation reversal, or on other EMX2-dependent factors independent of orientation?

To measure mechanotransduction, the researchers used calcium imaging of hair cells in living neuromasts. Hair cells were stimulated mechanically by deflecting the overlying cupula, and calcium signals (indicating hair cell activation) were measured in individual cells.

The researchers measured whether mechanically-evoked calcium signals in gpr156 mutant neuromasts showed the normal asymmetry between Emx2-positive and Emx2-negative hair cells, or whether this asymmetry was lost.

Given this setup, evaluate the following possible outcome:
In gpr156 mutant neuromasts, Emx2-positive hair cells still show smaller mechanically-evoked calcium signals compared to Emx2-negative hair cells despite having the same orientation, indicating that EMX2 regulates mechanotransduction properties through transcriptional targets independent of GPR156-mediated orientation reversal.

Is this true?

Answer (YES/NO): NO